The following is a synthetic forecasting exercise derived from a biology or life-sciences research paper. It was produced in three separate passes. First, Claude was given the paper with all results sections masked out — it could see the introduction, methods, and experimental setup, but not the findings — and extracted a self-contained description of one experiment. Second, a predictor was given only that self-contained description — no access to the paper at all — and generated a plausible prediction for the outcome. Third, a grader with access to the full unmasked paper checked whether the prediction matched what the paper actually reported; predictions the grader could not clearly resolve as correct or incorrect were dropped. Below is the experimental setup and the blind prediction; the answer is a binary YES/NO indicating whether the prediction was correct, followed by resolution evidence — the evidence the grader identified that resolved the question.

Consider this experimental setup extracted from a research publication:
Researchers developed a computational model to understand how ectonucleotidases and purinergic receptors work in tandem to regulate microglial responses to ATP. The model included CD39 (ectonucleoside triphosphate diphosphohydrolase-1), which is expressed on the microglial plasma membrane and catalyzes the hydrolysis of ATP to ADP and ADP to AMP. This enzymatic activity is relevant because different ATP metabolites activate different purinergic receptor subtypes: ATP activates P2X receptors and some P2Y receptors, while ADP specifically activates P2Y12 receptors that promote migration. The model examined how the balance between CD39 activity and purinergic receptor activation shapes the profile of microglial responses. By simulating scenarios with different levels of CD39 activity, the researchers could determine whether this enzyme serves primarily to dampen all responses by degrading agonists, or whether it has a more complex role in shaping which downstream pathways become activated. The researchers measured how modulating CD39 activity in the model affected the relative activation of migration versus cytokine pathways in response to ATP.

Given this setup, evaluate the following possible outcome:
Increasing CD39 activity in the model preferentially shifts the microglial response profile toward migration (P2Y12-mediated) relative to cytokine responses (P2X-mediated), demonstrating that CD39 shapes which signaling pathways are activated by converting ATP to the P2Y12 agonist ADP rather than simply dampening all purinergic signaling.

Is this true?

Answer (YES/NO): NO